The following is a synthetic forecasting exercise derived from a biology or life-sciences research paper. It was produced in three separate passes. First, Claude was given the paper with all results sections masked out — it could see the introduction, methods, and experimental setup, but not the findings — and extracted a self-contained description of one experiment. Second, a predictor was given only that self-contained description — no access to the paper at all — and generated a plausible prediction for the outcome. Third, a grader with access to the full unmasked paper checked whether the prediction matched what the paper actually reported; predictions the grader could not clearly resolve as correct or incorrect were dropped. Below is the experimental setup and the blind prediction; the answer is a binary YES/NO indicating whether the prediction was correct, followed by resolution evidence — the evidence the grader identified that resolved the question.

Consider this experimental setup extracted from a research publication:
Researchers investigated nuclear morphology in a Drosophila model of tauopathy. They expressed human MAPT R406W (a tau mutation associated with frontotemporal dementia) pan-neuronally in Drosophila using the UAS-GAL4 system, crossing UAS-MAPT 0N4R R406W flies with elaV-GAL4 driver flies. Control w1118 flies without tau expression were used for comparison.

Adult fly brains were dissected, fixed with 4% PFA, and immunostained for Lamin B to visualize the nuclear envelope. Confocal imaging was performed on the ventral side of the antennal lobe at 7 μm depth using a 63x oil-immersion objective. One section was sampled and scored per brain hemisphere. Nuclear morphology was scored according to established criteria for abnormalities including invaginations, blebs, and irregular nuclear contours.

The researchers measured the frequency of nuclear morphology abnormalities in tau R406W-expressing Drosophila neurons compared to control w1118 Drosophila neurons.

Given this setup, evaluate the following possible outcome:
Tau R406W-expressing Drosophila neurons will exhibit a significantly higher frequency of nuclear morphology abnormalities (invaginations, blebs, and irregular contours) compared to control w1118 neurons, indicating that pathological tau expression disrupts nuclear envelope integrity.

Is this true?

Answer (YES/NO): YES